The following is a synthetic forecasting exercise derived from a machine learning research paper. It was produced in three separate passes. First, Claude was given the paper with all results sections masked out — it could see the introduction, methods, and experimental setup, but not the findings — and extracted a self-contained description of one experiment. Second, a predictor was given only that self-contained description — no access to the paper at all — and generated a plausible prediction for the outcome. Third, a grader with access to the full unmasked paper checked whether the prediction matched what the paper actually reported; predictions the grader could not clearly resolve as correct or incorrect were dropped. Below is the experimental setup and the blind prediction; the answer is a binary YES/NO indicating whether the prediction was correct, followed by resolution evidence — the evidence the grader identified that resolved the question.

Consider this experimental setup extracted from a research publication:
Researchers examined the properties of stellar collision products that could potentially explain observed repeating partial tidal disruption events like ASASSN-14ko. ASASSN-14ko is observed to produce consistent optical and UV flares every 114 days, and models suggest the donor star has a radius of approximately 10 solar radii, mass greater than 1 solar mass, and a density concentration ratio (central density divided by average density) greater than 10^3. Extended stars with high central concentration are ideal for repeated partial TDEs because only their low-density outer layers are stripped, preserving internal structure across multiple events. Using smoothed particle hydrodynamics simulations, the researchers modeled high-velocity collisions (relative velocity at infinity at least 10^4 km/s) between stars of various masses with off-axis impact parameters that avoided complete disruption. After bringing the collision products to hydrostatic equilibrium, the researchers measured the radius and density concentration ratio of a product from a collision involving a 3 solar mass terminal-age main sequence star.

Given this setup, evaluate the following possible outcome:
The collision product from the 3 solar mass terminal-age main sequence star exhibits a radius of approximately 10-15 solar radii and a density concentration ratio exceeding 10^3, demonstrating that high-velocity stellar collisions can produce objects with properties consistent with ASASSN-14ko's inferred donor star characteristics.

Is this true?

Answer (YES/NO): NO